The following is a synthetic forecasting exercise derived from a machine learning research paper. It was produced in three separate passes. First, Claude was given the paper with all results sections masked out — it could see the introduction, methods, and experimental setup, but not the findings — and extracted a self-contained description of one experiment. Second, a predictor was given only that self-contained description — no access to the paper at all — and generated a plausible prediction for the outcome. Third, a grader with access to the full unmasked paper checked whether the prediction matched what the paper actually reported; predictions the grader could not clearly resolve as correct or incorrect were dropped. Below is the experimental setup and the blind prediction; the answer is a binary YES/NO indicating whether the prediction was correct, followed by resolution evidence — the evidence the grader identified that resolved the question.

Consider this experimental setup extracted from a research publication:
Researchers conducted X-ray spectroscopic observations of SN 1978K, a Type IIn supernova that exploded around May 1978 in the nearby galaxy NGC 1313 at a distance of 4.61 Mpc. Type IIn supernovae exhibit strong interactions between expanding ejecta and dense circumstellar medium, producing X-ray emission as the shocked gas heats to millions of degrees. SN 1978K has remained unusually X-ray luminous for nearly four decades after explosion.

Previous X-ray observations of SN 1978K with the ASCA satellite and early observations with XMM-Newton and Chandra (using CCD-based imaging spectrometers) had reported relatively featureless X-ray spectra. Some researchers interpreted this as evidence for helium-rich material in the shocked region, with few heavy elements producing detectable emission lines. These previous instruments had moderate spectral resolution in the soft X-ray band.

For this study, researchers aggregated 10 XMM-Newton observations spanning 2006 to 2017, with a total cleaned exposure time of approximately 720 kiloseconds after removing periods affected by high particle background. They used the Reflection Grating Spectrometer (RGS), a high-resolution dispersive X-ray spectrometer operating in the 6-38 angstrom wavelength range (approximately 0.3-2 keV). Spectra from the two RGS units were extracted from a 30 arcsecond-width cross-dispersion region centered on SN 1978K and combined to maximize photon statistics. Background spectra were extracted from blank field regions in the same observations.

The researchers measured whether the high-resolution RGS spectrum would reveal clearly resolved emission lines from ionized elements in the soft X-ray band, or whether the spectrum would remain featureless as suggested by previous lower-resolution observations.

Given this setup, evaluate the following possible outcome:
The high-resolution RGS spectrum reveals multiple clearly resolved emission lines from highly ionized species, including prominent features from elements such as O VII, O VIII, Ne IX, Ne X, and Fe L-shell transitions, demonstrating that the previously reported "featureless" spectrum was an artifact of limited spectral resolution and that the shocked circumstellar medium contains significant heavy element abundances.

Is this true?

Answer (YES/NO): NO